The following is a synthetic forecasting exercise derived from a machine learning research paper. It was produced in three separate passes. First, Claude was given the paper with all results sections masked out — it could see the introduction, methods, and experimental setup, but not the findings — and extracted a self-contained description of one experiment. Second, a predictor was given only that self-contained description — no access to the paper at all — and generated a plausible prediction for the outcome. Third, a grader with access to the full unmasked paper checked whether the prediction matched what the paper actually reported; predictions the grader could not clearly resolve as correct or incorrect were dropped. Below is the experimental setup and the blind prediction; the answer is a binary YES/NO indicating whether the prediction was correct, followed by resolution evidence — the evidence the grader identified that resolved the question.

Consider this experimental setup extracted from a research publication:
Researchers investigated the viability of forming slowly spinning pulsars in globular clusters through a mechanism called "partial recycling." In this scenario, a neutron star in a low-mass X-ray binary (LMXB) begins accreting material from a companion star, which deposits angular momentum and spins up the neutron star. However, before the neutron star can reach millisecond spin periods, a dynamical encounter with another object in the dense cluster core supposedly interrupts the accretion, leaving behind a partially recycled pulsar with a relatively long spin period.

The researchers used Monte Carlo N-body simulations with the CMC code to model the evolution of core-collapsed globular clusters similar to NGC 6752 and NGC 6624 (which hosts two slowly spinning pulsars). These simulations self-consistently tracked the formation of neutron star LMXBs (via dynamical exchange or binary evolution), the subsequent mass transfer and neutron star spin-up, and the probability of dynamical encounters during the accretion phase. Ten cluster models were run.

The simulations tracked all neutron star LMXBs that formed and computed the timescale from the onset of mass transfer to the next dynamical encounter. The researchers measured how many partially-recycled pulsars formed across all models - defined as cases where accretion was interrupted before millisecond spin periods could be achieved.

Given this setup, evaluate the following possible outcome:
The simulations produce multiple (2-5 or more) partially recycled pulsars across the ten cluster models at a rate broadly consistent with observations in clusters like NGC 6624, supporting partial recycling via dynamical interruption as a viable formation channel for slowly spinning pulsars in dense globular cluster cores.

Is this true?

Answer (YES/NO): NO